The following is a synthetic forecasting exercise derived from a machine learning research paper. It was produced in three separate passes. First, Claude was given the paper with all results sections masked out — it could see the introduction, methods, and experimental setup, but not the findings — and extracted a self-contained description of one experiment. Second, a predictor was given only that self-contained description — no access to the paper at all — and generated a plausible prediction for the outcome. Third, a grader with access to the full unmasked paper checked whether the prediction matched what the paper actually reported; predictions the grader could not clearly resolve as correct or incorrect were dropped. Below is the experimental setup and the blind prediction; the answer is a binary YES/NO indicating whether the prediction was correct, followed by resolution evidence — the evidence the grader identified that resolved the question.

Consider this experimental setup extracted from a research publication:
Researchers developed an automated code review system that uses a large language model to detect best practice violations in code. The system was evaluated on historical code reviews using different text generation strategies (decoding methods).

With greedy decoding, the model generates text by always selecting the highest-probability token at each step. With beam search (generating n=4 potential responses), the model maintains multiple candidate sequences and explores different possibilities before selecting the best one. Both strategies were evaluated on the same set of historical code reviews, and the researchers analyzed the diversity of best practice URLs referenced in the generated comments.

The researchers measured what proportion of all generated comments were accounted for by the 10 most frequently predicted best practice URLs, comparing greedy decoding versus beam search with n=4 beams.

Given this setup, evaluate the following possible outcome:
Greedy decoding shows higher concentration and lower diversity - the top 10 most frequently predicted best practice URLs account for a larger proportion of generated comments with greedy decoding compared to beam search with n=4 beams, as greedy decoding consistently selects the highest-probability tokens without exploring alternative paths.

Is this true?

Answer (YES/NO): YES